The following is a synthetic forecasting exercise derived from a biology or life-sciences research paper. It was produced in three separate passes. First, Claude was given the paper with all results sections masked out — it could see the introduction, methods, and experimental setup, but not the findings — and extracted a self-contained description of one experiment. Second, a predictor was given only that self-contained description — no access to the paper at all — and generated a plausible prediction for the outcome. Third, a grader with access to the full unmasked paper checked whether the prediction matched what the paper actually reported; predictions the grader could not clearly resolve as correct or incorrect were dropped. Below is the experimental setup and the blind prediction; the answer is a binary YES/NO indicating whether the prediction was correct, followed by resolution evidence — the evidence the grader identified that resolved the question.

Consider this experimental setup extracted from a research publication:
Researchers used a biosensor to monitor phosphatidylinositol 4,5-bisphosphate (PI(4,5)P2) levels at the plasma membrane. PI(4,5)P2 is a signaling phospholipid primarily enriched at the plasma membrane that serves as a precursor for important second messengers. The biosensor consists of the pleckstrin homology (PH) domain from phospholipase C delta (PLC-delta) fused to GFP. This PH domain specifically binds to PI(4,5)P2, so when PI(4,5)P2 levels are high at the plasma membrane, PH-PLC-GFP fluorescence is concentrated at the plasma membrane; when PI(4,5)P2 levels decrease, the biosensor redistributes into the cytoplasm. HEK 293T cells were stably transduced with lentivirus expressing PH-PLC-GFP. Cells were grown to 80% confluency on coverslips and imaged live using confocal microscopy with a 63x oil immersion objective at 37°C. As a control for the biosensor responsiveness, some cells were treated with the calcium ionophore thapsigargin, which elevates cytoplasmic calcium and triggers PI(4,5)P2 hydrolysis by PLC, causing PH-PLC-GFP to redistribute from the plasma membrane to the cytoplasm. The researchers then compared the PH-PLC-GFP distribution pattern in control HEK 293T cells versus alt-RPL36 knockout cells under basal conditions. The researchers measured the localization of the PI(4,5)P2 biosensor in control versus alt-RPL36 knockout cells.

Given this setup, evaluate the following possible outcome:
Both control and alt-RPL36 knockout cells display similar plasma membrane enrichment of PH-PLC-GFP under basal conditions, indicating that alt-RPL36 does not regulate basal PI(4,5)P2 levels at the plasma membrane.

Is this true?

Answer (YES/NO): NO